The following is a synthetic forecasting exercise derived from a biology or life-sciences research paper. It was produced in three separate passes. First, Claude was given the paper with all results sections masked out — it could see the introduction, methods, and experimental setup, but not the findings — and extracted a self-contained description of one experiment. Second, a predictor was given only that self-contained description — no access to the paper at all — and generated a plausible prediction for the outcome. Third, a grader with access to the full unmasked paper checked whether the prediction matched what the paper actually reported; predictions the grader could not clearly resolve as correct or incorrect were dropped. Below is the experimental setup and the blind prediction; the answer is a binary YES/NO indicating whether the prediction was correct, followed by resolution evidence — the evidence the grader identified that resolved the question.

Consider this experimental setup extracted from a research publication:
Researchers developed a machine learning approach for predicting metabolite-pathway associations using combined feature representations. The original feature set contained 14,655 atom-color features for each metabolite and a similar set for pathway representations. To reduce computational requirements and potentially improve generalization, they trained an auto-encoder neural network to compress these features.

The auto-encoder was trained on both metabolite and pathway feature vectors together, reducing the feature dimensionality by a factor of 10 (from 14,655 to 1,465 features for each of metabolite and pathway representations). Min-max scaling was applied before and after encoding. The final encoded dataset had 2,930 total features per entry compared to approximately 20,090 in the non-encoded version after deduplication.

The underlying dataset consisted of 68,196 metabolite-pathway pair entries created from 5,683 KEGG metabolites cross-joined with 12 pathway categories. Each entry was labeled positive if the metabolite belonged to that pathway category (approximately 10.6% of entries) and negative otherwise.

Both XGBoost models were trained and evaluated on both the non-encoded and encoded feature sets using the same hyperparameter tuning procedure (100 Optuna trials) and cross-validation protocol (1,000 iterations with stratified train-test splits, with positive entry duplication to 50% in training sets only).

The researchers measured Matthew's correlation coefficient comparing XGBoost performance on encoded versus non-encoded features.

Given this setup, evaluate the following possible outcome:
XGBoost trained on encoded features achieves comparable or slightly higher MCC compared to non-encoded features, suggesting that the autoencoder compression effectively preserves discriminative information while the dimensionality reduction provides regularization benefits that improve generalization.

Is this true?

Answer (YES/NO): NO